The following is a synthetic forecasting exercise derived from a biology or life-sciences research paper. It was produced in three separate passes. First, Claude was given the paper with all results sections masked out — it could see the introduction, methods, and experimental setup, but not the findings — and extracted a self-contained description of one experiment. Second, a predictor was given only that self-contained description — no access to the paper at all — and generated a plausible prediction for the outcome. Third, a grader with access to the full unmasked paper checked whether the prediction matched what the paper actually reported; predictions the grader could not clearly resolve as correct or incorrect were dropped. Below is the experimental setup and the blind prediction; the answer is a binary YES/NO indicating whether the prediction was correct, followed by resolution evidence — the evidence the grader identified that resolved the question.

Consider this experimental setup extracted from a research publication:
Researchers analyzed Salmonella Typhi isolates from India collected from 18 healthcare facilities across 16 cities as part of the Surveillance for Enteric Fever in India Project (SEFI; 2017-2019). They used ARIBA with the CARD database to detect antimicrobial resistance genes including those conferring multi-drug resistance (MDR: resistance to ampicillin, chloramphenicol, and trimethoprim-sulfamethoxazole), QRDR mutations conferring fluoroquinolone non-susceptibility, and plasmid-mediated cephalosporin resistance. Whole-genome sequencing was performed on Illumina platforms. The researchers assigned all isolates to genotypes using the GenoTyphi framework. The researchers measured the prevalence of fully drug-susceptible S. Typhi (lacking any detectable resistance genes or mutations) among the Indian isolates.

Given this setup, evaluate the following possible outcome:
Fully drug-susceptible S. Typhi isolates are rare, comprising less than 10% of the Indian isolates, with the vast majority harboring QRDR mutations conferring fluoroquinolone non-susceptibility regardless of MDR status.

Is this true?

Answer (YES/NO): YES